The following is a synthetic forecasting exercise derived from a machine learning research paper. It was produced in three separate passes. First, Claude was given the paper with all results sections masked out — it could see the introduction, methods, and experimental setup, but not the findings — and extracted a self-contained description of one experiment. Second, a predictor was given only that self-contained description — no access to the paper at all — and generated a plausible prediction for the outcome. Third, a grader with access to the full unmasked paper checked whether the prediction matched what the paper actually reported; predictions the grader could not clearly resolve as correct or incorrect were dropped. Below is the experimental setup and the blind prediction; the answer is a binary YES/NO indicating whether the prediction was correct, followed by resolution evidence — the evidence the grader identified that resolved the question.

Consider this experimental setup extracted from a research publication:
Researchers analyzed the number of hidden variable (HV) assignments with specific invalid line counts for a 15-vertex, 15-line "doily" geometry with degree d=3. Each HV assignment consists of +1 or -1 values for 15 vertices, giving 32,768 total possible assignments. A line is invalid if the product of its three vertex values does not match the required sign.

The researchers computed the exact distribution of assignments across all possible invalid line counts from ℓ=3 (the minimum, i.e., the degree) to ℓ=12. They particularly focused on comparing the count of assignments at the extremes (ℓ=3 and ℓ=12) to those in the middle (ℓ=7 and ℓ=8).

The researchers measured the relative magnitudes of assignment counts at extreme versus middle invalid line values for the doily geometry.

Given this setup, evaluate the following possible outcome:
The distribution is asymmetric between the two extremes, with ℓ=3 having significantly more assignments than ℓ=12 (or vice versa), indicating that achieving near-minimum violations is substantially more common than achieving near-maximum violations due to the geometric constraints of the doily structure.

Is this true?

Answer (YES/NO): NO